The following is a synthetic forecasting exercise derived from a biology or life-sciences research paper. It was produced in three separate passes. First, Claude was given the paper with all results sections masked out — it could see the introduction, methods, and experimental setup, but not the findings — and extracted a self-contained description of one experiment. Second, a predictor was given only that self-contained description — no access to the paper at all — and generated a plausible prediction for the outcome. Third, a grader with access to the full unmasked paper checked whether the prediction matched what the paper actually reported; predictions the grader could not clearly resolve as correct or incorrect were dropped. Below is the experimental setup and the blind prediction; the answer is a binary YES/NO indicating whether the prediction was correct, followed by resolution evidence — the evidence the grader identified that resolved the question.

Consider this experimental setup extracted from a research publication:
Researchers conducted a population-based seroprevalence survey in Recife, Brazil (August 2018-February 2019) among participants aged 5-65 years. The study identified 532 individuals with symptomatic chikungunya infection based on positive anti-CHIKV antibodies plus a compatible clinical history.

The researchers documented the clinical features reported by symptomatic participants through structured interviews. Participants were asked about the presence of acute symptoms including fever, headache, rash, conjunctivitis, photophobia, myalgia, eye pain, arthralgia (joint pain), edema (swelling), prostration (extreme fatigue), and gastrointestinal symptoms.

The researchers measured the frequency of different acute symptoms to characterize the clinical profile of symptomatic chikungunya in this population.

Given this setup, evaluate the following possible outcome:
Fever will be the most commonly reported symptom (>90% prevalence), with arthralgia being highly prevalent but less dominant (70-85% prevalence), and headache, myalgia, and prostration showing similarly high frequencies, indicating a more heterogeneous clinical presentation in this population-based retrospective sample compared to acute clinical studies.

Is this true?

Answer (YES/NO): NO